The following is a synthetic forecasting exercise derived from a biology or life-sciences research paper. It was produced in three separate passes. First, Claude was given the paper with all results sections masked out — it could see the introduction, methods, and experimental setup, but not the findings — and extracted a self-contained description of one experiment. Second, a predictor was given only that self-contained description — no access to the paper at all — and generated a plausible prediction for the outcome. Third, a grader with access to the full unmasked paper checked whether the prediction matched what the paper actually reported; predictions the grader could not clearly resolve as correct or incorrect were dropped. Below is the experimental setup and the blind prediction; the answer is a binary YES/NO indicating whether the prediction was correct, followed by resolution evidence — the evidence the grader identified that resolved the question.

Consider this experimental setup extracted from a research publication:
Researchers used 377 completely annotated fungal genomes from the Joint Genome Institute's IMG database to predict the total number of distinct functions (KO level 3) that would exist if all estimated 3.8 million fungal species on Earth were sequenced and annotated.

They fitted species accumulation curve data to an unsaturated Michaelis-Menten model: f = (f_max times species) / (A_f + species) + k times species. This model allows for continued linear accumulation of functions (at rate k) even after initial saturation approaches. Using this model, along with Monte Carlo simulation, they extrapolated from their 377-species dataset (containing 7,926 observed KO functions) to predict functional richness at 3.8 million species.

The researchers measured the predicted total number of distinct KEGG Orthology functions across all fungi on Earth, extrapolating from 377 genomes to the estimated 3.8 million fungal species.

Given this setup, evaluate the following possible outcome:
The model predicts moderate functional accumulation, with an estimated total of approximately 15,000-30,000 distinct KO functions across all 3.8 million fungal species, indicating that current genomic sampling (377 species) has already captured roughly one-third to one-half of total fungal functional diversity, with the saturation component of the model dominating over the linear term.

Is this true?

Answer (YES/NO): NO